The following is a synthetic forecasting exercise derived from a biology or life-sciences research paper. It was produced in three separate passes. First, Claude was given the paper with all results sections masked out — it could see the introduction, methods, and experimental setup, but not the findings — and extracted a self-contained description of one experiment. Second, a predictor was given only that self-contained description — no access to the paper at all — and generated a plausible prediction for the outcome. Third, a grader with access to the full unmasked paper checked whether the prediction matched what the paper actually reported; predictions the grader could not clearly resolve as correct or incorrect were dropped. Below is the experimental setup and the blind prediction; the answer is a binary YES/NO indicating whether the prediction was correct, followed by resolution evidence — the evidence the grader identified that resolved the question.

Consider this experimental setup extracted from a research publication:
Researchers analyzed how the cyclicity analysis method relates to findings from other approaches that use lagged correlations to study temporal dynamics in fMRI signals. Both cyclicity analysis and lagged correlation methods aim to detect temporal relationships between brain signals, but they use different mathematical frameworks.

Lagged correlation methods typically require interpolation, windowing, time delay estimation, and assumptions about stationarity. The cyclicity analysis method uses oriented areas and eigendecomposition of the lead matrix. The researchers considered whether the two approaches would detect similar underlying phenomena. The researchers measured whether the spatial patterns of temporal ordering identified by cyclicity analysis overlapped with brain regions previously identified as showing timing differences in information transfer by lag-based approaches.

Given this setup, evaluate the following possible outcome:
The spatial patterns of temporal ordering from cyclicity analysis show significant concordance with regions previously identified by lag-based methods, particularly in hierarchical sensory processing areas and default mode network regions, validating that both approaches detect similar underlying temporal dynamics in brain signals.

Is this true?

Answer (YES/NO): YES